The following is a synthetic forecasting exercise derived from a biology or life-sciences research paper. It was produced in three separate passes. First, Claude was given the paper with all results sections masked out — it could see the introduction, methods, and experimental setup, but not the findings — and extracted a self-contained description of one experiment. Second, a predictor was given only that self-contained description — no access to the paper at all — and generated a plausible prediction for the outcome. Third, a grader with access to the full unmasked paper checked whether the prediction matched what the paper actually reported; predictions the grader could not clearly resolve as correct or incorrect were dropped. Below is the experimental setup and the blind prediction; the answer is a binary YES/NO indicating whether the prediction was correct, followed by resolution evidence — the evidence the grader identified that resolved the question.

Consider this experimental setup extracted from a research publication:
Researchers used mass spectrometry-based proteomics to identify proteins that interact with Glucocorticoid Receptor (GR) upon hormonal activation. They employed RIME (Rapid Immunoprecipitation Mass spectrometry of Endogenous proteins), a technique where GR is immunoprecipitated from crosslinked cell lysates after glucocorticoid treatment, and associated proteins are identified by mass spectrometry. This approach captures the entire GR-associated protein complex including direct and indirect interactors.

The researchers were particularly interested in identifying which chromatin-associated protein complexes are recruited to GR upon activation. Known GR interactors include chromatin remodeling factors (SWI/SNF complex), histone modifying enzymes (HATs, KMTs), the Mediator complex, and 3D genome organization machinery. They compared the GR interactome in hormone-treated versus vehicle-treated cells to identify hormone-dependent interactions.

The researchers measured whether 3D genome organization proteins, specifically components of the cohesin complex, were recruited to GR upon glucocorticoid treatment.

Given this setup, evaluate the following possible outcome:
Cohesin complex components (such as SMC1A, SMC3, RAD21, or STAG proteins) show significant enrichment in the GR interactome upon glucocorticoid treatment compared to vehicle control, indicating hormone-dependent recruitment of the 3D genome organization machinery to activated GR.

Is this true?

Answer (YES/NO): YES